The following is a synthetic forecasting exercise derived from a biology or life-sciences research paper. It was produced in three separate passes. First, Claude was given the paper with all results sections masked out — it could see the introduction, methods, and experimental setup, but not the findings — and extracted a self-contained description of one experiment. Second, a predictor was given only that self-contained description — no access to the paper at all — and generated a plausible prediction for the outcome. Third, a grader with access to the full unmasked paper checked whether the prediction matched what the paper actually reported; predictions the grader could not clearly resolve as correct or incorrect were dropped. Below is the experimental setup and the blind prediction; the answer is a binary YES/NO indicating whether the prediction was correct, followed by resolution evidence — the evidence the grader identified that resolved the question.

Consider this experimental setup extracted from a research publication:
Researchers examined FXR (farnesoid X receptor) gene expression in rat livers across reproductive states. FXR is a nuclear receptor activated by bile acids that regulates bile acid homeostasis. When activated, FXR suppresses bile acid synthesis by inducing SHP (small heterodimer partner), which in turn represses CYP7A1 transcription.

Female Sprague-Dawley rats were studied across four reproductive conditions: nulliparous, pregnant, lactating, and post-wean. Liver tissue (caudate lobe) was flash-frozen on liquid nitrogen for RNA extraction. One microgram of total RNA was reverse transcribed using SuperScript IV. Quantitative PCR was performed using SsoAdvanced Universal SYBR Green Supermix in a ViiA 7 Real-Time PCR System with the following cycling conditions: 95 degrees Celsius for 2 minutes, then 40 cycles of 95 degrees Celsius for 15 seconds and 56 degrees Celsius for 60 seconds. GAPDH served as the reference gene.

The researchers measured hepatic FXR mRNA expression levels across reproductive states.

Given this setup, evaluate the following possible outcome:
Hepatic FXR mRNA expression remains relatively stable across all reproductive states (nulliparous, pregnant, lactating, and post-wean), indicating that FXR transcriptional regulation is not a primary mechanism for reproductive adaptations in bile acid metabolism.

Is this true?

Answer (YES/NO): NO